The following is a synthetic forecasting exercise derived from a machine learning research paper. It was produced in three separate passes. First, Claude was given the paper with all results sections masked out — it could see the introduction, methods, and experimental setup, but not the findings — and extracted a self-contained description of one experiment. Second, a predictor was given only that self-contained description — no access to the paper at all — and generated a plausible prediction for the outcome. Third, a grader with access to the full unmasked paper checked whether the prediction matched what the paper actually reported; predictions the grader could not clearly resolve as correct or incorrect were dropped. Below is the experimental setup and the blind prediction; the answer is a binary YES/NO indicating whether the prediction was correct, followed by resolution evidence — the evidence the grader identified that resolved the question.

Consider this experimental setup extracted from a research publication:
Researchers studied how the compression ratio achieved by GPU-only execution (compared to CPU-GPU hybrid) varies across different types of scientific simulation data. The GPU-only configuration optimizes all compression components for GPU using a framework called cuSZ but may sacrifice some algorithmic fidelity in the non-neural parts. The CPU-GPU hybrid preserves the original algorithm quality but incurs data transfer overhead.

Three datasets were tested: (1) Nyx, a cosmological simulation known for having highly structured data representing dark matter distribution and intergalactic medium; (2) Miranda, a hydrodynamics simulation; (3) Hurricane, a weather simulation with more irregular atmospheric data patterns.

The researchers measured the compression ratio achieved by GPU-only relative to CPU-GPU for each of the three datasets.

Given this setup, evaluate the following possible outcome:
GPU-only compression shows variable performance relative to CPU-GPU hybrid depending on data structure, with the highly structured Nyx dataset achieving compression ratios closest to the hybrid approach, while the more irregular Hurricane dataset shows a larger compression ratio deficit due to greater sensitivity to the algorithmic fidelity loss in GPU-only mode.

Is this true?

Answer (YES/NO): NO